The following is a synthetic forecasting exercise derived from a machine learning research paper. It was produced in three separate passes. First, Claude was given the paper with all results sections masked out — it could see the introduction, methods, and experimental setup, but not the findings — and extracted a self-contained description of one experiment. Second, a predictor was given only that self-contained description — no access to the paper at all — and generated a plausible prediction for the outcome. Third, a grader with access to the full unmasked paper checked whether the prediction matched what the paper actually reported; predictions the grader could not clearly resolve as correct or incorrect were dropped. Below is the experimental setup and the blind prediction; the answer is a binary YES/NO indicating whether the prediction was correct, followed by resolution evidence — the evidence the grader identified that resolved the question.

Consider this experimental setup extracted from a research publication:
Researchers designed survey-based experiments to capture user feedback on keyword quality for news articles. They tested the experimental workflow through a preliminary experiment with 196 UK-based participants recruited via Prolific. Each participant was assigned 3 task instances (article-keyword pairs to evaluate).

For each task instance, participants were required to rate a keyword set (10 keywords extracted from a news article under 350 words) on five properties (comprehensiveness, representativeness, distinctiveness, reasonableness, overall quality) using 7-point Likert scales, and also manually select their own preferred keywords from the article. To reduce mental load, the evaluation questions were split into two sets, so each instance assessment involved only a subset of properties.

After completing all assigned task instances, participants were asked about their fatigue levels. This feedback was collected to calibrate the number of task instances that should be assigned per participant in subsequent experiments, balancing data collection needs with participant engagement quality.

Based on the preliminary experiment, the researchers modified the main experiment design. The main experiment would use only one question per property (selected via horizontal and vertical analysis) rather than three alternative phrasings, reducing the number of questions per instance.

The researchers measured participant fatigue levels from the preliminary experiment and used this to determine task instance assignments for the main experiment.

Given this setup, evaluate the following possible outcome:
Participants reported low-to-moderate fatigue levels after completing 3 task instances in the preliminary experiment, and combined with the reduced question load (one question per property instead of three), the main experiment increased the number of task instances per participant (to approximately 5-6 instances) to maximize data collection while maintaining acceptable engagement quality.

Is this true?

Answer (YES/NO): NO